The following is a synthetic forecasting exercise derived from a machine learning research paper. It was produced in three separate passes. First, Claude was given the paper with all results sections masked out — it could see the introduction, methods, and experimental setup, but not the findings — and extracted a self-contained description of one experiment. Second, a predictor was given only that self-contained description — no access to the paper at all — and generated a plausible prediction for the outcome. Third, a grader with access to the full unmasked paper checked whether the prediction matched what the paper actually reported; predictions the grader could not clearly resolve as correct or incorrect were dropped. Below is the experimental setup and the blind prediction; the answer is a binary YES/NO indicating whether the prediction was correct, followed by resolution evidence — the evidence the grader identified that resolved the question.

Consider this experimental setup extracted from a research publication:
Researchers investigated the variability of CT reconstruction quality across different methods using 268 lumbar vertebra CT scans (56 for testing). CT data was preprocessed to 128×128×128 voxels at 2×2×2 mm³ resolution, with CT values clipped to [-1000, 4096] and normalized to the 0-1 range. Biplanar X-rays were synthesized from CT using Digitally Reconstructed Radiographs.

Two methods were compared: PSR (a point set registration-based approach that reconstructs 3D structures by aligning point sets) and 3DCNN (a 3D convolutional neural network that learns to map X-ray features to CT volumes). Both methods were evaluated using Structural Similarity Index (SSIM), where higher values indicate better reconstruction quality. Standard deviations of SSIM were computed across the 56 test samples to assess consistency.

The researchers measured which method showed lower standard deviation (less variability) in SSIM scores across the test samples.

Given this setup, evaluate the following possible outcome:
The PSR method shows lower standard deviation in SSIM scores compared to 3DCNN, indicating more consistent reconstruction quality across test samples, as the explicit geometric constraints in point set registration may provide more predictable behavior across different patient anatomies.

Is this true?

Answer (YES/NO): NO